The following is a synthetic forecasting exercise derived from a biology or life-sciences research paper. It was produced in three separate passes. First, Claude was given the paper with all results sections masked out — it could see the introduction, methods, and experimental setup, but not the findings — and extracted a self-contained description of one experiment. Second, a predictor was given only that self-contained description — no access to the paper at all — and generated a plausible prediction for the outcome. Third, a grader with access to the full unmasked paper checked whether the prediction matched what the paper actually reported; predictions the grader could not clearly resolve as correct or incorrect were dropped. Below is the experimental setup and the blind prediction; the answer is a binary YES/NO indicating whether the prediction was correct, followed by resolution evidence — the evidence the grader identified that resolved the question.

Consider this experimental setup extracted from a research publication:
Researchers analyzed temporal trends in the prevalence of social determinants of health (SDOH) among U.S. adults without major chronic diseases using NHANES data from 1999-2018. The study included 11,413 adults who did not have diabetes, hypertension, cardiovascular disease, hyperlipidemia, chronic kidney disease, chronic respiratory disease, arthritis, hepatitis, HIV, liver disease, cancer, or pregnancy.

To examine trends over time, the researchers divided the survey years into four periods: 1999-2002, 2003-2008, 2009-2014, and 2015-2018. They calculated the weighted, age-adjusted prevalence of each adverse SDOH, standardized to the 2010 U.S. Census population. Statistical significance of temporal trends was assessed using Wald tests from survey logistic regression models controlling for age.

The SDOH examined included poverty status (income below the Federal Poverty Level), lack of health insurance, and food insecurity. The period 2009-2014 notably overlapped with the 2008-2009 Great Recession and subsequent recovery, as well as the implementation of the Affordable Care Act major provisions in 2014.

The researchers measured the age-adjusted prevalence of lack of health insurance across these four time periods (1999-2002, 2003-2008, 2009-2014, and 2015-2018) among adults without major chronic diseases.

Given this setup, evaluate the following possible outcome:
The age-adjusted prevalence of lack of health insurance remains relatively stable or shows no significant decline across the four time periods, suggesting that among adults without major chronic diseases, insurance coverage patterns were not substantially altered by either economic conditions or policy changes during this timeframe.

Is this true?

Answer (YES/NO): NO